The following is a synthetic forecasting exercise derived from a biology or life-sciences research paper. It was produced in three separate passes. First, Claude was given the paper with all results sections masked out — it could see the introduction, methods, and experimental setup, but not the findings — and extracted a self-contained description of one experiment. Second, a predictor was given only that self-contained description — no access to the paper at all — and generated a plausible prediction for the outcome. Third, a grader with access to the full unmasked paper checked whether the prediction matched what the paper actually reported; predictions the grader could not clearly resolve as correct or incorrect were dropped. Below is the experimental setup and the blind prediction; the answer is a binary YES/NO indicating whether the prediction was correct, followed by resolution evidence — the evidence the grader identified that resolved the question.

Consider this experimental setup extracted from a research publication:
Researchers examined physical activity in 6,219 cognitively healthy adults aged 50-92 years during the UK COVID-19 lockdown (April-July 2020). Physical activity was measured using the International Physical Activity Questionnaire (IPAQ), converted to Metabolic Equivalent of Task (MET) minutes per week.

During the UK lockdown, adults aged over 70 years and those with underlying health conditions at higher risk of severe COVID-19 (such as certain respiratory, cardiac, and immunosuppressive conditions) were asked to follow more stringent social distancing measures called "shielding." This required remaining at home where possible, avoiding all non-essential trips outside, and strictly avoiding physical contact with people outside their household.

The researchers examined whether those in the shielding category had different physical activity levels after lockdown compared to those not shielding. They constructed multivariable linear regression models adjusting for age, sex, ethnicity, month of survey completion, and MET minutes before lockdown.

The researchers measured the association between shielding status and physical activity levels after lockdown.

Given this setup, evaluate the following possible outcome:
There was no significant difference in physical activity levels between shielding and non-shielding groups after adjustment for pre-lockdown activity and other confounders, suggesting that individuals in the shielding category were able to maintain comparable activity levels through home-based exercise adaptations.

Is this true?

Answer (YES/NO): NO